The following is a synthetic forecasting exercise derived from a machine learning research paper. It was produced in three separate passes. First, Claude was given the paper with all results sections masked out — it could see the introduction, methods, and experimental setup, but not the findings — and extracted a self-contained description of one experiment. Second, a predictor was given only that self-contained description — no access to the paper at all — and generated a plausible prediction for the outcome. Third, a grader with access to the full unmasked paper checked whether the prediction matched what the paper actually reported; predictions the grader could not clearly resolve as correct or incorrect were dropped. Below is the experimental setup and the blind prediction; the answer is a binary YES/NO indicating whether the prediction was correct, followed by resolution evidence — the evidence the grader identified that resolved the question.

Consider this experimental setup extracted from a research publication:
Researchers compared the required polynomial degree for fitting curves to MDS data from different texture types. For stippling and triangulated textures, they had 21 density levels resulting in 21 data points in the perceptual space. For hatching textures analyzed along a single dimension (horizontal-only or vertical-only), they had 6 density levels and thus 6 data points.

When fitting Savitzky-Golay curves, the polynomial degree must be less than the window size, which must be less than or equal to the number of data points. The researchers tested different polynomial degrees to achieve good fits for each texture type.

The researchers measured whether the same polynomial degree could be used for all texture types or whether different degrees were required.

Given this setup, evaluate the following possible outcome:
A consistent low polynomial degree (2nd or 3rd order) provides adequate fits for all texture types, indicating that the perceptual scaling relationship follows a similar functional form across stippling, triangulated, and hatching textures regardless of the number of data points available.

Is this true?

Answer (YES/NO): NO